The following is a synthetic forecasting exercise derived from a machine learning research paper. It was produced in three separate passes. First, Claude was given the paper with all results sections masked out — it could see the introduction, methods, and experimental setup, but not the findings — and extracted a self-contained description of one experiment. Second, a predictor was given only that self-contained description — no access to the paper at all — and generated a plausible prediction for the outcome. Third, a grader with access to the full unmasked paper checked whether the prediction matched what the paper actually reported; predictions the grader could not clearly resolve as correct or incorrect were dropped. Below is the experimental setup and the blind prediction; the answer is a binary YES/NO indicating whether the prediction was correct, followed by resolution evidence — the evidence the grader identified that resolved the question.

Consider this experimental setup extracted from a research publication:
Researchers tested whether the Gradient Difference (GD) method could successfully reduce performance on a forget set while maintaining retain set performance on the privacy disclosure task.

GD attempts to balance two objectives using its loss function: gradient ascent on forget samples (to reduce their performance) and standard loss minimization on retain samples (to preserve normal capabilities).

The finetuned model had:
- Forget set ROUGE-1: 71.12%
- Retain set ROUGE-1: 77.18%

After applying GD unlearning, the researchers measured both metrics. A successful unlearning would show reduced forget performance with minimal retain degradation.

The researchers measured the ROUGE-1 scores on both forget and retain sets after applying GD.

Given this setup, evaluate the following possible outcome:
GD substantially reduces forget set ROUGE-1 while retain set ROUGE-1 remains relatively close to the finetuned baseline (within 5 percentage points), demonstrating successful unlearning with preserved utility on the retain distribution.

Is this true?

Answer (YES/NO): YES